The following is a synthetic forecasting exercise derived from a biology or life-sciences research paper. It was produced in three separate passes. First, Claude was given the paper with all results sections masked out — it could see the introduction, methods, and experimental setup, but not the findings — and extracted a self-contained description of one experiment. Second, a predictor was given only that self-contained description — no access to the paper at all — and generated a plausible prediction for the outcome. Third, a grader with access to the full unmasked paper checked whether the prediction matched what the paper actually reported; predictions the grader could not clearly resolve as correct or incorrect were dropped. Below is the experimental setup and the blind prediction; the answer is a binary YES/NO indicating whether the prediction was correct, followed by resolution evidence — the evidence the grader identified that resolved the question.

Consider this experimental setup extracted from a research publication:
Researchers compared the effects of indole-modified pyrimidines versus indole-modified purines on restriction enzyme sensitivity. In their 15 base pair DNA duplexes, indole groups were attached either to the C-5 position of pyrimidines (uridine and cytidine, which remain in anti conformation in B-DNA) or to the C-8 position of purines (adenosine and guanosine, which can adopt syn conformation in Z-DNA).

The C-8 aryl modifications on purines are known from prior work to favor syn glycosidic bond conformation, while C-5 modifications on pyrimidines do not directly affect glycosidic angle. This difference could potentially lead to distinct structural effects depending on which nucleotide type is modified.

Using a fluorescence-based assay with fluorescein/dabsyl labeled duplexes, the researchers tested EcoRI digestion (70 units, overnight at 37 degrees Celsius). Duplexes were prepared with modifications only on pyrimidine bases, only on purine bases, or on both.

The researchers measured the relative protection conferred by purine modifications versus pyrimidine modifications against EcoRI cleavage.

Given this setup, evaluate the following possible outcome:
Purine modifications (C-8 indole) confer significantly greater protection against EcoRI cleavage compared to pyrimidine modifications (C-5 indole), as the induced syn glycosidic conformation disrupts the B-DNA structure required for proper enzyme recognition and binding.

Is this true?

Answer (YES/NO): YES